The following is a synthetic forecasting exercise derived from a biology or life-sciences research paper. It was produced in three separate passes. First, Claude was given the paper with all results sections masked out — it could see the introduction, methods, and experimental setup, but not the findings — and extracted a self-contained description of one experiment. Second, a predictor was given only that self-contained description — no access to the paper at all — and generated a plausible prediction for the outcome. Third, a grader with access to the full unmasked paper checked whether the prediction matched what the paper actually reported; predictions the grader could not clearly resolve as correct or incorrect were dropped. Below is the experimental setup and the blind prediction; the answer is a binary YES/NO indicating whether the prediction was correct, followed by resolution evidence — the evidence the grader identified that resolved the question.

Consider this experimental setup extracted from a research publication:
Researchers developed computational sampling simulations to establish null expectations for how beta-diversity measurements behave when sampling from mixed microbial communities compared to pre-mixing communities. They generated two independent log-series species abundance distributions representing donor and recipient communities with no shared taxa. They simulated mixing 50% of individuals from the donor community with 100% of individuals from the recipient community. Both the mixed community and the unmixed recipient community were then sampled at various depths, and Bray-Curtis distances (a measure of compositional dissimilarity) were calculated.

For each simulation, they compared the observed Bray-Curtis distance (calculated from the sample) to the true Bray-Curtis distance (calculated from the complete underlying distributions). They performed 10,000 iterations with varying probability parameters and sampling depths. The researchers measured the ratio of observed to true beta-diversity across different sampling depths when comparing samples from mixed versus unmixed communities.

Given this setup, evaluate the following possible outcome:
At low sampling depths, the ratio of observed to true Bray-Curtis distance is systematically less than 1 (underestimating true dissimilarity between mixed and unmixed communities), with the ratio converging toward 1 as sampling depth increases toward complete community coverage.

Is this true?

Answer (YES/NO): NO